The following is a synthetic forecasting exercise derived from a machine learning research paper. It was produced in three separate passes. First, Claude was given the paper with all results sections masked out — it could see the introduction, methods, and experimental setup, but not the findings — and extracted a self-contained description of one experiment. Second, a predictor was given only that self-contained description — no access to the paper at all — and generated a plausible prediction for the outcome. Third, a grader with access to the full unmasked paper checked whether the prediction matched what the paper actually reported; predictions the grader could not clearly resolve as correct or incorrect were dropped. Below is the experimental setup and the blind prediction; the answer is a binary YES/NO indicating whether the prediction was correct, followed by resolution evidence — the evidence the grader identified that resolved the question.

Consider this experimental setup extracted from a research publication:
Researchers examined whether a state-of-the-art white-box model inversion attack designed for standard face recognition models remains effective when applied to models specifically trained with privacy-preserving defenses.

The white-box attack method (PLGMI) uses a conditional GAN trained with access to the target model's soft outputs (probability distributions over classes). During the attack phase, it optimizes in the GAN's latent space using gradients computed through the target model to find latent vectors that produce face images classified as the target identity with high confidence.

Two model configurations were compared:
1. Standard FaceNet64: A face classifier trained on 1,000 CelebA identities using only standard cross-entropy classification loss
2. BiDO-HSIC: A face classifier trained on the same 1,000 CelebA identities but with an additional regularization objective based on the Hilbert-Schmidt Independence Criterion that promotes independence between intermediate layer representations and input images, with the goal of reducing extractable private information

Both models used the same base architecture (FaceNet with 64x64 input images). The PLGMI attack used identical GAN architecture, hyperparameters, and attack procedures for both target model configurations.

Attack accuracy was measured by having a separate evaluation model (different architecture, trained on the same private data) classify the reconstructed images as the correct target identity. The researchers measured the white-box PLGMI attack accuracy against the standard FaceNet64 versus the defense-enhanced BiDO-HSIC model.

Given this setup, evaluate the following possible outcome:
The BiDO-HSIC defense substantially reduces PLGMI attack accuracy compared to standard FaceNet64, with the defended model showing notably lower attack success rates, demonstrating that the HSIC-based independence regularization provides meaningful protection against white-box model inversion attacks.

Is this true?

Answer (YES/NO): NO